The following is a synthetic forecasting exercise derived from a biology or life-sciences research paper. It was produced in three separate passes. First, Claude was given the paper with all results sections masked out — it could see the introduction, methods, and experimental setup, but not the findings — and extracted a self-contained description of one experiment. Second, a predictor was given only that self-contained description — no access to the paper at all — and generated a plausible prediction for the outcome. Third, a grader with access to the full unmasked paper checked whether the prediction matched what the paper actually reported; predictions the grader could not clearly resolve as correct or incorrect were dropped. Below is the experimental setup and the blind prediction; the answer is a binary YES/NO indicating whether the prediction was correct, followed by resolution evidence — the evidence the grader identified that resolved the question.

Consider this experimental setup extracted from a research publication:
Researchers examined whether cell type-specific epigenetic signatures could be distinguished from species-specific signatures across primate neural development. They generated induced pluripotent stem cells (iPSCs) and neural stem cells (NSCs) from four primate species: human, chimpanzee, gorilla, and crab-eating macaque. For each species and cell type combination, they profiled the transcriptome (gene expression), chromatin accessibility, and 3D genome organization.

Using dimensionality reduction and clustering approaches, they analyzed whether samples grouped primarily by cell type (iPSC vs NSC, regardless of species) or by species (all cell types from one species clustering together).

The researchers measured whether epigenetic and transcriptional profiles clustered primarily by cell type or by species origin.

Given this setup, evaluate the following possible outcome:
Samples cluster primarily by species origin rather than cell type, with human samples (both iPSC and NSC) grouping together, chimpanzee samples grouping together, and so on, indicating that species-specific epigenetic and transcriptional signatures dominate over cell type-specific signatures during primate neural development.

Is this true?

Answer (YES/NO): NO